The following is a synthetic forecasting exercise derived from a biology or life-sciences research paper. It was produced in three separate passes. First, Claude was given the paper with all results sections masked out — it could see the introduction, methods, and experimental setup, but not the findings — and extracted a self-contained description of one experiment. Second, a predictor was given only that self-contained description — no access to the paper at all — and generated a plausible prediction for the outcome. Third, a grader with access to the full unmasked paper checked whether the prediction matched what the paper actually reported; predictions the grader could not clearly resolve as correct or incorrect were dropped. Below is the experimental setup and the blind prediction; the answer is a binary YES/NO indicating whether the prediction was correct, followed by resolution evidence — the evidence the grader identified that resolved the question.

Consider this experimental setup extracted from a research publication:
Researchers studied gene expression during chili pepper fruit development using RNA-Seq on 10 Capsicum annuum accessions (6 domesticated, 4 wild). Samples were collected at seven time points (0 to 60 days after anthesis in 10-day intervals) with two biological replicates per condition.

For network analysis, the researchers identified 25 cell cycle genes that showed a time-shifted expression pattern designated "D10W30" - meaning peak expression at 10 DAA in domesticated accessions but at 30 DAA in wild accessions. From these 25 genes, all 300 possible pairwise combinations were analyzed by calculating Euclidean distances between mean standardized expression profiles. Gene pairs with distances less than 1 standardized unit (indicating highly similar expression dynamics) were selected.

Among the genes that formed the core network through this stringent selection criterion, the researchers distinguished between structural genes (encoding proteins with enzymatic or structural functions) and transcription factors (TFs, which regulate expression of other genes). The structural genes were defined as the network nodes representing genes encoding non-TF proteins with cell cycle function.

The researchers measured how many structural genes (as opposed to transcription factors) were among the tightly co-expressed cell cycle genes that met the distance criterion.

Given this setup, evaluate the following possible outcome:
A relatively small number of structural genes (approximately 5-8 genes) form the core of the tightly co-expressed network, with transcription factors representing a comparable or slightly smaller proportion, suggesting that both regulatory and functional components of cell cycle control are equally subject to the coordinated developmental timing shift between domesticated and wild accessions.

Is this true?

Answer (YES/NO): NO